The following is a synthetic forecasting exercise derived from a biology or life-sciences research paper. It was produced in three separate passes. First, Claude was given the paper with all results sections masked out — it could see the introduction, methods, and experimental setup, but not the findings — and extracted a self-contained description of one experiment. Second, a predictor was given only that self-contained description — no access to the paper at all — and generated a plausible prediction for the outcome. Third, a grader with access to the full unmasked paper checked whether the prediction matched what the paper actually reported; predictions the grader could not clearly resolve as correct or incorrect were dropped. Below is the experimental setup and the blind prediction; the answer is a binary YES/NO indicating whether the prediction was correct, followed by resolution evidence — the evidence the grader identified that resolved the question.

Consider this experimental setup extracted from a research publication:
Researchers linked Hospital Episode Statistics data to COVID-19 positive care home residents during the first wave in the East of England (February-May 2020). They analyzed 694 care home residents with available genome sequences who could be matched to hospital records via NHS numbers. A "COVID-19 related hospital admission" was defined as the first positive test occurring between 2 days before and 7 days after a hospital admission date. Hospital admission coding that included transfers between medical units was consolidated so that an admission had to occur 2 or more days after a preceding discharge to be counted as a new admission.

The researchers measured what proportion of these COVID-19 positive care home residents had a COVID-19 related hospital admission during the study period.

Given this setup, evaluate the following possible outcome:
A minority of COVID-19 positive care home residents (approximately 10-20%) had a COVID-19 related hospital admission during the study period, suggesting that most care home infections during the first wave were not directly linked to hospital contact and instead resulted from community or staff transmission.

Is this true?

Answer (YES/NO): NO